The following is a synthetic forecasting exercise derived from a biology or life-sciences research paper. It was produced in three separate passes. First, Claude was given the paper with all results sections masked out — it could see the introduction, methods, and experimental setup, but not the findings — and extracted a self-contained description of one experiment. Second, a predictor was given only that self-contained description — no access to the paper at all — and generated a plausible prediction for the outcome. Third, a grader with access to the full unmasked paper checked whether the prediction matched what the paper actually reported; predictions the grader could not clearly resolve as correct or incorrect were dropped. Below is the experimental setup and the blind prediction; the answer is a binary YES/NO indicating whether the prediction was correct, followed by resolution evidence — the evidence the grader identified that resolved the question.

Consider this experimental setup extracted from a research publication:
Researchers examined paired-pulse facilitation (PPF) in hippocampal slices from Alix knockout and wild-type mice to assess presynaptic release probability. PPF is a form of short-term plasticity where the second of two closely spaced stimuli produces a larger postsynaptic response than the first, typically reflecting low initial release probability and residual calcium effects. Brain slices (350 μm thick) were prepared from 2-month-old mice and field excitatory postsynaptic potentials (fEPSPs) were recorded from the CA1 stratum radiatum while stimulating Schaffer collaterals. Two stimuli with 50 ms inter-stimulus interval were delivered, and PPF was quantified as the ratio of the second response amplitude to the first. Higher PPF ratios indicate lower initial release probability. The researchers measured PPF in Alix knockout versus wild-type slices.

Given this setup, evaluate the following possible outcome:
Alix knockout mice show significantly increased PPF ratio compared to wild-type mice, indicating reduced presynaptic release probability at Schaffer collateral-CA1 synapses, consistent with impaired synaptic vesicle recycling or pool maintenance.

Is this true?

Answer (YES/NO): NO